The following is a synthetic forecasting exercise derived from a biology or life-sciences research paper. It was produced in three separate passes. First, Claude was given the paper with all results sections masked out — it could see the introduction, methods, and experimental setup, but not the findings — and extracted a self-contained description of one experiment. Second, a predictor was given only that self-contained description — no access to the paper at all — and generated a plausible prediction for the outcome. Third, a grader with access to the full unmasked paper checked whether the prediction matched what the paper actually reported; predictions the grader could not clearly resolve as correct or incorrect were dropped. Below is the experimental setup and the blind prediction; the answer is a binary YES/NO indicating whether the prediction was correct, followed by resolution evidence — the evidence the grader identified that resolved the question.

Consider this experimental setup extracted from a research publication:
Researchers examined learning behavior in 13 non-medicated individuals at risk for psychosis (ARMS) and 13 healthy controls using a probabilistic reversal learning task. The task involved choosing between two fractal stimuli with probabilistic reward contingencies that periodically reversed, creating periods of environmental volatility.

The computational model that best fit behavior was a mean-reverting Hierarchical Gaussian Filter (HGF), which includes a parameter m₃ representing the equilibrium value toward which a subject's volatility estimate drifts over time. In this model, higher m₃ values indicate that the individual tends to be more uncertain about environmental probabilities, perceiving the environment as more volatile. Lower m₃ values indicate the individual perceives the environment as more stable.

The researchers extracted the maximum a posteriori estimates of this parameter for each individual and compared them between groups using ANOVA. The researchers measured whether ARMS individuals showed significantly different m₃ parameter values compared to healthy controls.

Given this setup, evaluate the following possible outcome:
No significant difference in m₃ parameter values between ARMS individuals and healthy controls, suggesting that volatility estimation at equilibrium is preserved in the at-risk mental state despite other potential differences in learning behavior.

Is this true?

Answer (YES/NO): NO